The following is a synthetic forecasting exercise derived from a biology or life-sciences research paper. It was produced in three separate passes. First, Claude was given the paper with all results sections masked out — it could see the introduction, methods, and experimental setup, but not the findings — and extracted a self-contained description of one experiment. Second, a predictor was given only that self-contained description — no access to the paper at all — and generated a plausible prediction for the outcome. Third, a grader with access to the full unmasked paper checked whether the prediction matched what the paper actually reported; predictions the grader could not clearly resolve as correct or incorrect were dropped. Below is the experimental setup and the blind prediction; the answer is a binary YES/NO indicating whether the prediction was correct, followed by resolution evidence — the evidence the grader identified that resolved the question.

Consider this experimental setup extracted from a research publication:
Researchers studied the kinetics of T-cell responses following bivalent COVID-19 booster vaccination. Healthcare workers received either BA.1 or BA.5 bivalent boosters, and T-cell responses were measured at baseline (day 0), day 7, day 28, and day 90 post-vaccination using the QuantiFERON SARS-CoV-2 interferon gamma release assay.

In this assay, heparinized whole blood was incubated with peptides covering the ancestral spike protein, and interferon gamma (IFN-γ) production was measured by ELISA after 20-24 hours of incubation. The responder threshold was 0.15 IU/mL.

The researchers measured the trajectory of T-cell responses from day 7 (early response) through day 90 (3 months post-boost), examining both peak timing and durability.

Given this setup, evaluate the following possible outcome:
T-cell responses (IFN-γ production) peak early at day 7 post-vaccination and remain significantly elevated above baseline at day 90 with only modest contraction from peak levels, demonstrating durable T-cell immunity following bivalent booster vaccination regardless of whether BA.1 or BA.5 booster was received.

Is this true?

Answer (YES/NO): NO